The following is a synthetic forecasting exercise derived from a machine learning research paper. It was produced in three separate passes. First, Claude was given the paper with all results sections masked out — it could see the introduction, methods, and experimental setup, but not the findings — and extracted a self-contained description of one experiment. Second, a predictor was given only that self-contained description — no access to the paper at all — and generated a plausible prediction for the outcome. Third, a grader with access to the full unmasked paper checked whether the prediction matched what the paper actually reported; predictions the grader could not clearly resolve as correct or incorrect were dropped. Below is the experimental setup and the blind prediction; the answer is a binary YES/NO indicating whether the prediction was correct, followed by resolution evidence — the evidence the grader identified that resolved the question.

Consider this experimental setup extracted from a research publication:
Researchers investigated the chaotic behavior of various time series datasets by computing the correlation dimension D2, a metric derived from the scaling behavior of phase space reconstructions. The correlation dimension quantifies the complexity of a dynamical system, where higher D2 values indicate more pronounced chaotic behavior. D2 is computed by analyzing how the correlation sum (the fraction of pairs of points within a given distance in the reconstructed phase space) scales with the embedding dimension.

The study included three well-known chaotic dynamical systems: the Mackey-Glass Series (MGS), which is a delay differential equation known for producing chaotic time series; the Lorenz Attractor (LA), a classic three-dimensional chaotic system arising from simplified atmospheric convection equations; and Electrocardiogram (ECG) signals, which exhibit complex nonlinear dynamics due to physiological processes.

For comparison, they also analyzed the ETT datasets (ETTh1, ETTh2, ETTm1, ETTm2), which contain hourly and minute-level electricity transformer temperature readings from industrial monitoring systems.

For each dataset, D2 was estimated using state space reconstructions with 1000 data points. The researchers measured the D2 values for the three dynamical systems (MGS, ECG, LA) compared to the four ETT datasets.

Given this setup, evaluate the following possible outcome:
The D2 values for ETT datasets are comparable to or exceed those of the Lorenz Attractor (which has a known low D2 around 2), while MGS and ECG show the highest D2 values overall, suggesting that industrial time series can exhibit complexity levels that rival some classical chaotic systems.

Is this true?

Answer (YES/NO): NO